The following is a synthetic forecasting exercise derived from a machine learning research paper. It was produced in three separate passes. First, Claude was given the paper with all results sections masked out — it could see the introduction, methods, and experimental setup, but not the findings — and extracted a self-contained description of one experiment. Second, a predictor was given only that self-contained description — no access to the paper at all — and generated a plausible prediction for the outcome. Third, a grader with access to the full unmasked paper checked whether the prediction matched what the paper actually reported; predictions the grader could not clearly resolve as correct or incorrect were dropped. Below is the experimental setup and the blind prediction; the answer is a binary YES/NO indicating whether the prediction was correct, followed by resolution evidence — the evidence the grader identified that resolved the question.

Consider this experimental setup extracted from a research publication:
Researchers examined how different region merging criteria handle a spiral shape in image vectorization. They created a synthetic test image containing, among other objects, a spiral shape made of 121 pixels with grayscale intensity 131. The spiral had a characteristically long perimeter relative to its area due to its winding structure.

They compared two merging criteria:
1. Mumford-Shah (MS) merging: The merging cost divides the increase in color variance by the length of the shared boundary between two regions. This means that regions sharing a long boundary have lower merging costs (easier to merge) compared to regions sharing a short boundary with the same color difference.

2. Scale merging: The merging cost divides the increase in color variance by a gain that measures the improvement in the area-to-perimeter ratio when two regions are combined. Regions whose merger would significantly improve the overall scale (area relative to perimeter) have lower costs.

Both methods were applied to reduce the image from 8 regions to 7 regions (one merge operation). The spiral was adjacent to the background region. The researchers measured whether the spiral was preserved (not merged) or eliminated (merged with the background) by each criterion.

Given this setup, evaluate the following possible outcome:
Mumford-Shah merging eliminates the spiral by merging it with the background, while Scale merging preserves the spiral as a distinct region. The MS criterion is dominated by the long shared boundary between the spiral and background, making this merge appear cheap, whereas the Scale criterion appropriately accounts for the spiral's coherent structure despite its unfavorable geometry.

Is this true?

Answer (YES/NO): YES